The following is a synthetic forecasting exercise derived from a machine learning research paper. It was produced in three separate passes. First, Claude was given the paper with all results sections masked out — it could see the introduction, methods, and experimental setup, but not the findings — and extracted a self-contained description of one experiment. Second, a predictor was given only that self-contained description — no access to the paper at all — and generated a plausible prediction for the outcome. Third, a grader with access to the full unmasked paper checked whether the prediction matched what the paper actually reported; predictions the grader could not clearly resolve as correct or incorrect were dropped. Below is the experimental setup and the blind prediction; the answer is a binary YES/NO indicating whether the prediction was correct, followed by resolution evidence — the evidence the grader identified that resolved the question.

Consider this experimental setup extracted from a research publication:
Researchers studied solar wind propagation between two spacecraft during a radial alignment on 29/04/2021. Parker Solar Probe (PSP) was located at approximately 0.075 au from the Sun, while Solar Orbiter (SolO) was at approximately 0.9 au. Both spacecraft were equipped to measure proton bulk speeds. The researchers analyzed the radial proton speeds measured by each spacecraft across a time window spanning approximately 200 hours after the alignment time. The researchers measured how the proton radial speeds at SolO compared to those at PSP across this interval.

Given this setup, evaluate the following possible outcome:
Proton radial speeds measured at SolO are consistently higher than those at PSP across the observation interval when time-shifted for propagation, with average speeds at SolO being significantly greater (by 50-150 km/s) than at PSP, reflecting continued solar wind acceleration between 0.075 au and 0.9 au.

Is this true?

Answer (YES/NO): YES